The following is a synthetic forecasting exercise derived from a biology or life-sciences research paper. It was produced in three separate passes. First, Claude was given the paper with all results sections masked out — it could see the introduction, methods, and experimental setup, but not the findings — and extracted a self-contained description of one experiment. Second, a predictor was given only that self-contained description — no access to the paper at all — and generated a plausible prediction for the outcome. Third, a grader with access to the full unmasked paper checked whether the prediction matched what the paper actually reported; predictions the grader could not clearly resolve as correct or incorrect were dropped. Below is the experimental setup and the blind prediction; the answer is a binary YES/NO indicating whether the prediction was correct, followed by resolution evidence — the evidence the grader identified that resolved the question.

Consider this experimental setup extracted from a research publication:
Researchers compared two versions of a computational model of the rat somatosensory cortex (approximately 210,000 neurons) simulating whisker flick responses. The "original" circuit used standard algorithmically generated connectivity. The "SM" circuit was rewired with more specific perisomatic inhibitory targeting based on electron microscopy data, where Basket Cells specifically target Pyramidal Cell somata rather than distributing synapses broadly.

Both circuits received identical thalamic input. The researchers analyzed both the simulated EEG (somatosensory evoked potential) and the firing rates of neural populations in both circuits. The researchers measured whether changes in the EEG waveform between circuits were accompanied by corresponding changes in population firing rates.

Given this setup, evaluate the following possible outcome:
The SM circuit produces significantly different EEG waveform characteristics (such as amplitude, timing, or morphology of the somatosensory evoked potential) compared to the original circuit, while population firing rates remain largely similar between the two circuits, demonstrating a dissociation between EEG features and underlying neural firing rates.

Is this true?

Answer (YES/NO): YES